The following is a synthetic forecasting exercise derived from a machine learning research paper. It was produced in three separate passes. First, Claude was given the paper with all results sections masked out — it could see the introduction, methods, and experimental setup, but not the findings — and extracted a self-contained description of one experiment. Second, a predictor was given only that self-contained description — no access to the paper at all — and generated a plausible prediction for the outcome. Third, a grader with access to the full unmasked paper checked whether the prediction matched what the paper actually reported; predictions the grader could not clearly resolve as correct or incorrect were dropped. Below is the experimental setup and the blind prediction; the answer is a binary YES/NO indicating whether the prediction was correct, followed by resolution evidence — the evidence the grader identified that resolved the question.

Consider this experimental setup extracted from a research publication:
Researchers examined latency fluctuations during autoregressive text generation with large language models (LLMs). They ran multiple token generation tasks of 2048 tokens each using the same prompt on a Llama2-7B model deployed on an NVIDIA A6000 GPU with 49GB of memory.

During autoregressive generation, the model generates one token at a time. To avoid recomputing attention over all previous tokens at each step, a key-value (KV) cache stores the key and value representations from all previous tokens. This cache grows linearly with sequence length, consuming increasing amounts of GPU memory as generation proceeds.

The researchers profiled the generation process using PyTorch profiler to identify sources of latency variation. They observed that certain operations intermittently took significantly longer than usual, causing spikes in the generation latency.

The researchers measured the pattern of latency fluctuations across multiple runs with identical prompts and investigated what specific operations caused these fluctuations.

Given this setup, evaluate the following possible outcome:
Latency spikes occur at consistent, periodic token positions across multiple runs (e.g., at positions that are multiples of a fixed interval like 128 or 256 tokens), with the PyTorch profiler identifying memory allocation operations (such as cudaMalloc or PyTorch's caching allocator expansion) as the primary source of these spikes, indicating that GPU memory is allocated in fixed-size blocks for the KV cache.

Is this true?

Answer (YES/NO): NO